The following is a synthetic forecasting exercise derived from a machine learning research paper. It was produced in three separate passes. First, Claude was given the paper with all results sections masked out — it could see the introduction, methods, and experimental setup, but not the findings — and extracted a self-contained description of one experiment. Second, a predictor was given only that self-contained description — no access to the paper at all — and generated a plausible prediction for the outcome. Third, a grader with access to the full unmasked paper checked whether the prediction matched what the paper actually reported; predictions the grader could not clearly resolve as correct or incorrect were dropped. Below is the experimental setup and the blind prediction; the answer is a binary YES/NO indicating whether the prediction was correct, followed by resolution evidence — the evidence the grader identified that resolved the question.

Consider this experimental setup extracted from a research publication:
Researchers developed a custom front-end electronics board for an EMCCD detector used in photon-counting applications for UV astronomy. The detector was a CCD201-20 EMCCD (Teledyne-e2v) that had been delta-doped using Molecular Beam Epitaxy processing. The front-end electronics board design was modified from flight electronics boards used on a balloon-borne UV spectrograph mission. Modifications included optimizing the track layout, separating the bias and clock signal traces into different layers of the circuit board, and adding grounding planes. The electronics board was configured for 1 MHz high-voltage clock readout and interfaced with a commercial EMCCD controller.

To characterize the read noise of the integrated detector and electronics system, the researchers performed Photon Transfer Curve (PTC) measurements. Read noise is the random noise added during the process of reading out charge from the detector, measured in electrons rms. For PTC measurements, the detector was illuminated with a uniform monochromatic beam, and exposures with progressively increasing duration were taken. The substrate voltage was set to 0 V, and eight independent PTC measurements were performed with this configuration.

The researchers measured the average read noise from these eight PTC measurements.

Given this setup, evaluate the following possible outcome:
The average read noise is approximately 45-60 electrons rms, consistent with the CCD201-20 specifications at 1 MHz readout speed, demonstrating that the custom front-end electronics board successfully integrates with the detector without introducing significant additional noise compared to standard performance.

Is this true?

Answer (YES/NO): NO